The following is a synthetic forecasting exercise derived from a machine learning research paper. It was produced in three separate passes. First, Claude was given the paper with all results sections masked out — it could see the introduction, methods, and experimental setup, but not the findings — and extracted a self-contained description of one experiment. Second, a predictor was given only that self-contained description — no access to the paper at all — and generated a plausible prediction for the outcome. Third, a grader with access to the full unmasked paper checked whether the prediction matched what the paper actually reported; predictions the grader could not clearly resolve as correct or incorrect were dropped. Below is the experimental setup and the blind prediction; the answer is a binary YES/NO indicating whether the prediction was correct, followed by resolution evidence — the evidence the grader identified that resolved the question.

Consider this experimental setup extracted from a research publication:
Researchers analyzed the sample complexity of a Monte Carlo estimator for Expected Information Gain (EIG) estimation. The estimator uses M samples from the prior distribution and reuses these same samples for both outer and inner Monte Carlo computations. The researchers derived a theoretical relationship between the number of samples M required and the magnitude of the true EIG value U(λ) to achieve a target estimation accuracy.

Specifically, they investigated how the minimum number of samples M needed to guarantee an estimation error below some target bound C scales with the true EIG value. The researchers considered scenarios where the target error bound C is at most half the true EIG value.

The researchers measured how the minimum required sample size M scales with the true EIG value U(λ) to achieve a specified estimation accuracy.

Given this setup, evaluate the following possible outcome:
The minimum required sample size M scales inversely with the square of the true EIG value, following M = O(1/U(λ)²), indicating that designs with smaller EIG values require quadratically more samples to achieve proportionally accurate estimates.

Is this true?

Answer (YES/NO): NO